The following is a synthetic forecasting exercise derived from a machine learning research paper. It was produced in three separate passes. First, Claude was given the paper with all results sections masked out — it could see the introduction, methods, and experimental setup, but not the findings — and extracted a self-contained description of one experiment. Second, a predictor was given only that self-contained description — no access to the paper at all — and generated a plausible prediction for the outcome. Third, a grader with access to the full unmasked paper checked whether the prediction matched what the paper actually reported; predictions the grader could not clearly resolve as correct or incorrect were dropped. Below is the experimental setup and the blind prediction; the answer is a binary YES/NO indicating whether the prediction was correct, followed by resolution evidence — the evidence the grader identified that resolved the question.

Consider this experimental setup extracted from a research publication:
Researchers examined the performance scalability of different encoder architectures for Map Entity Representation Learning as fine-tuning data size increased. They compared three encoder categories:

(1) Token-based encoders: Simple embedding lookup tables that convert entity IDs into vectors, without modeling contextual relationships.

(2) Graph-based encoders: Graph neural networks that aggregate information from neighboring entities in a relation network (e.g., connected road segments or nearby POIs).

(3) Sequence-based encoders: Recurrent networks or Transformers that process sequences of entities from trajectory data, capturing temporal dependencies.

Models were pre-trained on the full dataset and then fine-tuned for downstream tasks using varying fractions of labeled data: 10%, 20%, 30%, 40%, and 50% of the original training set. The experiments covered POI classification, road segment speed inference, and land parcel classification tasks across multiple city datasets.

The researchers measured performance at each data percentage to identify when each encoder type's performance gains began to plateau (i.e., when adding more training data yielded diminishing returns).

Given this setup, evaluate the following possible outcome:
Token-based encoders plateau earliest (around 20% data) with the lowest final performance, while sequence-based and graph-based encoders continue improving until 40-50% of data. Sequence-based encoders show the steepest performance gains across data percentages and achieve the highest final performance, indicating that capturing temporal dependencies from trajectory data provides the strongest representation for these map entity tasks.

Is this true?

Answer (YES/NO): NO